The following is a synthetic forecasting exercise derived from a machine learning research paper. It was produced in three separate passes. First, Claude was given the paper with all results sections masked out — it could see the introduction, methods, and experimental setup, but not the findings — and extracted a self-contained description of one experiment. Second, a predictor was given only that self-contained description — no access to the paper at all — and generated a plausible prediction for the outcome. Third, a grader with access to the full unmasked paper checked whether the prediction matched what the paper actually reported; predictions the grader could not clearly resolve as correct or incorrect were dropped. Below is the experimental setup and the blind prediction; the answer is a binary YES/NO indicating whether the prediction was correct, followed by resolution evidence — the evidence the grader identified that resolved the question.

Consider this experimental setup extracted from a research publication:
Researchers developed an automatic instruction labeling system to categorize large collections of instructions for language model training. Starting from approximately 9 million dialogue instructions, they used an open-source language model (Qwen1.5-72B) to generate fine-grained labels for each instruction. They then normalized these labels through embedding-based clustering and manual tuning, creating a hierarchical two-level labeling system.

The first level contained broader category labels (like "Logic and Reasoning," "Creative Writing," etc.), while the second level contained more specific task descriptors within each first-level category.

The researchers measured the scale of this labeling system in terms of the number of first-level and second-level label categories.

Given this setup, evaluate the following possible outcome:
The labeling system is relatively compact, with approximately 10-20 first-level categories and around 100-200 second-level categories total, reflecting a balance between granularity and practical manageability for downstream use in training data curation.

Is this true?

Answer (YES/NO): NO